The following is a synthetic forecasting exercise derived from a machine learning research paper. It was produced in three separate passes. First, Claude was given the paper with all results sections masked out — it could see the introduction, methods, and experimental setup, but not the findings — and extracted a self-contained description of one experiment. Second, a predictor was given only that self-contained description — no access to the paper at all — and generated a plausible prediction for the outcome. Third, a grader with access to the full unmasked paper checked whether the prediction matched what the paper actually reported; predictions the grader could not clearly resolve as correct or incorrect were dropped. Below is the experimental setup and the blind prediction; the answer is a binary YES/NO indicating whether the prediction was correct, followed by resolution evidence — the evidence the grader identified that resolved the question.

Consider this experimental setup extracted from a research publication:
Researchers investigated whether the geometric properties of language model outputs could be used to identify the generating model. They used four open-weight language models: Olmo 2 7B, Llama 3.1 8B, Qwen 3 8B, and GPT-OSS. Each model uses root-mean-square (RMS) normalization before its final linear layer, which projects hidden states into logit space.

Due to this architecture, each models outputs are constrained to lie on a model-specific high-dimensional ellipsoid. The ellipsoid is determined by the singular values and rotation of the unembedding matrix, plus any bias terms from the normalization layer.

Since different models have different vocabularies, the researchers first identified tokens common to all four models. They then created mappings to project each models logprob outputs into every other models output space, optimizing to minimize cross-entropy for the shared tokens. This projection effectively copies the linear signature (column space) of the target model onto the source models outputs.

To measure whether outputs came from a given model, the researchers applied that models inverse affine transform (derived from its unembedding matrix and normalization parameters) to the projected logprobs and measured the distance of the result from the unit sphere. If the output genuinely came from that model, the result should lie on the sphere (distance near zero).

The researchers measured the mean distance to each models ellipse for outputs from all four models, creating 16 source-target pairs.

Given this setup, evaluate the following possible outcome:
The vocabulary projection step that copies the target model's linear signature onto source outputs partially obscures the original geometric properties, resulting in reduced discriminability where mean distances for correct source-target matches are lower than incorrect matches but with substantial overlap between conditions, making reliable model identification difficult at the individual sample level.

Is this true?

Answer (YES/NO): NO